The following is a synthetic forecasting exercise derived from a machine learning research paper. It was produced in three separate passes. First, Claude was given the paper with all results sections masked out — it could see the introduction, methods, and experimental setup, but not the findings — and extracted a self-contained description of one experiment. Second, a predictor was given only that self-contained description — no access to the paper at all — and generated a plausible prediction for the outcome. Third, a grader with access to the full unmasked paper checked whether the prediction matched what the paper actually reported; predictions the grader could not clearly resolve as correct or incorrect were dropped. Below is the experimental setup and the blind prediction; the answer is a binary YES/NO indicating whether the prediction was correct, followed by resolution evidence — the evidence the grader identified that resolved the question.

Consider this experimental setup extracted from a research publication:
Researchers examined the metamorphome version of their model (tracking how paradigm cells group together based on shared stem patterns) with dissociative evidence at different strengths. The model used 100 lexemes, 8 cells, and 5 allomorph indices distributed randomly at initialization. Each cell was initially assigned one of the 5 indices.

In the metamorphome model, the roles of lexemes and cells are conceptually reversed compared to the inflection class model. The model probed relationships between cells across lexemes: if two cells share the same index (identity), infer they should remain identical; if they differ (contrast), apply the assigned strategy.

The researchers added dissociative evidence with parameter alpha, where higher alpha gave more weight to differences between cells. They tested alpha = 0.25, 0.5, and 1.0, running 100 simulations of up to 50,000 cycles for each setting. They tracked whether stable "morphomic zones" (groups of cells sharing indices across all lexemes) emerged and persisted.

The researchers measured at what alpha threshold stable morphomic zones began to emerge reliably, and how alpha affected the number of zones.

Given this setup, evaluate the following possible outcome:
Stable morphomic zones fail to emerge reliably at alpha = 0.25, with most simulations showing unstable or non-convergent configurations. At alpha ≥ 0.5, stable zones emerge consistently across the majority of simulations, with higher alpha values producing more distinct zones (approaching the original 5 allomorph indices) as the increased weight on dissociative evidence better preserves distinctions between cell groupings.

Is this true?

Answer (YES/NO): NO